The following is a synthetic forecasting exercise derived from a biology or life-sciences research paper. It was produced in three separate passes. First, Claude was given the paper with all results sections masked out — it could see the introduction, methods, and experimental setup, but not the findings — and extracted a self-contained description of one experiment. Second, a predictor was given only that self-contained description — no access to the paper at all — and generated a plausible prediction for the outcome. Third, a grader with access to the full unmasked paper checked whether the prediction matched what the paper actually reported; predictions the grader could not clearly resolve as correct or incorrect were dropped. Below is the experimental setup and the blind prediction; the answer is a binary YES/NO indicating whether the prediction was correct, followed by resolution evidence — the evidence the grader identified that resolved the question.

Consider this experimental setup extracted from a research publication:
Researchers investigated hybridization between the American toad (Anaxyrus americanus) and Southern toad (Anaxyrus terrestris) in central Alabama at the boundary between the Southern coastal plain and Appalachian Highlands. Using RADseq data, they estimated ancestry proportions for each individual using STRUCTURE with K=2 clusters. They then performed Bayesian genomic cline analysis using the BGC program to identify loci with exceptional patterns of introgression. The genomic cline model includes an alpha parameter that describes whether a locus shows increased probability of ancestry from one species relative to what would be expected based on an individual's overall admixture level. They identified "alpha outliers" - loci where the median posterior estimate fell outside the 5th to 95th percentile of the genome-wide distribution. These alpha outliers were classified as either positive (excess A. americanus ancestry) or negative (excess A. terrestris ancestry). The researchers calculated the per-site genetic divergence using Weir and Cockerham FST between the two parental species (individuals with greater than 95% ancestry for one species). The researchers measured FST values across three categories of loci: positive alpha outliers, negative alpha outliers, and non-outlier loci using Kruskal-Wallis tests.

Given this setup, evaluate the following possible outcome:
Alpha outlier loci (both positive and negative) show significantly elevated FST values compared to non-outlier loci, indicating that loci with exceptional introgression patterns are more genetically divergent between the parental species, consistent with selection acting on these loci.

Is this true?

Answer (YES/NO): YES